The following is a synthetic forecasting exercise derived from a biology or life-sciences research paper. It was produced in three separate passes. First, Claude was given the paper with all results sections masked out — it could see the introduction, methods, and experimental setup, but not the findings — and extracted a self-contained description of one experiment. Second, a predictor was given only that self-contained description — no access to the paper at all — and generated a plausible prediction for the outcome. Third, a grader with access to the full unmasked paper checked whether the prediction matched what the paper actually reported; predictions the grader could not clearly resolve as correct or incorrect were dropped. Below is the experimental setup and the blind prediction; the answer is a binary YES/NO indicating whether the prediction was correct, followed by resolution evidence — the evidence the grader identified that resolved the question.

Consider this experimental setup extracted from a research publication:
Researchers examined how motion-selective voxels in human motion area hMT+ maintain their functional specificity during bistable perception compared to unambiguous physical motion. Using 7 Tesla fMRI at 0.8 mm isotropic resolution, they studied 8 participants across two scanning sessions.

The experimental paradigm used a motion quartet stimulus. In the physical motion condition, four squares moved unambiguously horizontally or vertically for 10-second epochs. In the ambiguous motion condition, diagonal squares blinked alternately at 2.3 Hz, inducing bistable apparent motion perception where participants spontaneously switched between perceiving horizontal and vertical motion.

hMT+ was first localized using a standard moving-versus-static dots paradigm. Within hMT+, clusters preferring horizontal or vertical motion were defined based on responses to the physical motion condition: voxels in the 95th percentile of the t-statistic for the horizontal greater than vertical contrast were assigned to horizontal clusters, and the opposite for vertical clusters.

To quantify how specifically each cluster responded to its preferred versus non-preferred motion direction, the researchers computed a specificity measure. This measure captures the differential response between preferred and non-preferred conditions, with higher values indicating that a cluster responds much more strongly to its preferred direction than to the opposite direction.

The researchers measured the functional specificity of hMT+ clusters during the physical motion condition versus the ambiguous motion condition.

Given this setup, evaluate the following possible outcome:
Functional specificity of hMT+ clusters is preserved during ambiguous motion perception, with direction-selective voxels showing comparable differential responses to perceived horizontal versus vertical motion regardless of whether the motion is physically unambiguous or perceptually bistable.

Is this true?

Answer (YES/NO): YES